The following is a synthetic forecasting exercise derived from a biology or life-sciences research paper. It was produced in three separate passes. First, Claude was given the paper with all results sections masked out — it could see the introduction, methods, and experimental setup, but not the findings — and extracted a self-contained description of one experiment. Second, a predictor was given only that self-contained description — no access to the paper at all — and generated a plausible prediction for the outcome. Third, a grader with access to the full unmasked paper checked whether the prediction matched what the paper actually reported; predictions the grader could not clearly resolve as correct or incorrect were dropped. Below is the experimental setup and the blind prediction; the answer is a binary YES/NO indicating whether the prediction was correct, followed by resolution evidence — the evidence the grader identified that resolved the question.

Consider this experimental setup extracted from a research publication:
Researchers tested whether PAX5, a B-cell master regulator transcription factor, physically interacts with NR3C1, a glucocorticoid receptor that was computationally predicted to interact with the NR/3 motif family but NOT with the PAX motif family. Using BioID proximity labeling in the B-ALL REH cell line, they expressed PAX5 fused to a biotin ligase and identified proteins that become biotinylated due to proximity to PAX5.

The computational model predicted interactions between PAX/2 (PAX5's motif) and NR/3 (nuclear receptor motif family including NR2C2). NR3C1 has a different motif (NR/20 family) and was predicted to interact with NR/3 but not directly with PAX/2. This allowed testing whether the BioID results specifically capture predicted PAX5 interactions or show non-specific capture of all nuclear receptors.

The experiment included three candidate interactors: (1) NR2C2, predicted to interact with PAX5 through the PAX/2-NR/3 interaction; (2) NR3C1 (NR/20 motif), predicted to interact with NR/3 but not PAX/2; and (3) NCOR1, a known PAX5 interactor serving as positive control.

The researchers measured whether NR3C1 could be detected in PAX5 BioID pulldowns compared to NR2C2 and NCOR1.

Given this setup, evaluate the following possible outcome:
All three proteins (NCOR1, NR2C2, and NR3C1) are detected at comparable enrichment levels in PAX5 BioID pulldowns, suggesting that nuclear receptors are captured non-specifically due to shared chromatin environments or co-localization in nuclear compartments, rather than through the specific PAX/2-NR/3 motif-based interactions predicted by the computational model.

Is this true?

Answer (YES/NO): NO